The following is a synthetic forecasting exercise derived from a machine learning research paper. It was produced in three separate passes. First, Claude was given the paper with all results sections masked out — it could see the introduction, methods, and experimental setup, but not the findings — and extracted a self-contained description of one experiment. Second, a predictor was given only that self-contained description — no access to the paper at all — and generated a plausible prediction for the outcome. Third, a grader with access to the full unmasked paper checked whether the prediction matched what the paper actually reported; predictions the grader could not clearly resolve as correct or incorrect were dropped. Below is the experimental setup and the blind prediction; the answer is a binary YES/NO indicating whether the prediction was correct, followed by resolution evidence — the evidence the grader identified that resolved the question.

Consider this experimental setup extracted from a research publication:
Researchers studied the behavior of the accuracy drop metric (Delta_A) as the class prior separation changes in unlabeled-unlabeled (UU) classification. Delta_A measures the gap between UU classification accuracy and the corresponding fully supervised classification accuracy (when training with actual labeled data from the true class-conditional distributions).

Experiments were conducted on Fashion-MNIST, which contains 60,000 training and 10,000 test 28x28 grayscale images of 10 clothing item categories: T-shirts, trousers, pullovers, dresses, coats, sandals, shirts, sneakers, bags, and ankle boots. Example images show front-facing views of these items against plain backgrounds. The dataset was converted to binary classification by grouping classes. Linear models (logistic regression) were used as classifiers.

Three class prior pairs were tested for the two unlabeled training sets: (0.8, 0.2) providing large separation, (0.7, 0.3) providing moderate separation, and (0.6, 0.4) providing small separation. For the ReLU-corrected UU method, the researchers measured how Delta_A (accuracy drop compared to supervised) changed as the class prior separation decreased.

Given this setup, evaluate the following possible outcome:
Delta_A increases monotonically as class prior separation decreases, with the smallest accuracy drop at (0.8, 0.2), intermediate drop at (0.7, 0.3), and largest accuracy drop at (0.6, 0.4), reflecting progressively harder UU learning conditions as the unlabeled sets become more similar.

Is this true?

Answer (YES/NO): YES